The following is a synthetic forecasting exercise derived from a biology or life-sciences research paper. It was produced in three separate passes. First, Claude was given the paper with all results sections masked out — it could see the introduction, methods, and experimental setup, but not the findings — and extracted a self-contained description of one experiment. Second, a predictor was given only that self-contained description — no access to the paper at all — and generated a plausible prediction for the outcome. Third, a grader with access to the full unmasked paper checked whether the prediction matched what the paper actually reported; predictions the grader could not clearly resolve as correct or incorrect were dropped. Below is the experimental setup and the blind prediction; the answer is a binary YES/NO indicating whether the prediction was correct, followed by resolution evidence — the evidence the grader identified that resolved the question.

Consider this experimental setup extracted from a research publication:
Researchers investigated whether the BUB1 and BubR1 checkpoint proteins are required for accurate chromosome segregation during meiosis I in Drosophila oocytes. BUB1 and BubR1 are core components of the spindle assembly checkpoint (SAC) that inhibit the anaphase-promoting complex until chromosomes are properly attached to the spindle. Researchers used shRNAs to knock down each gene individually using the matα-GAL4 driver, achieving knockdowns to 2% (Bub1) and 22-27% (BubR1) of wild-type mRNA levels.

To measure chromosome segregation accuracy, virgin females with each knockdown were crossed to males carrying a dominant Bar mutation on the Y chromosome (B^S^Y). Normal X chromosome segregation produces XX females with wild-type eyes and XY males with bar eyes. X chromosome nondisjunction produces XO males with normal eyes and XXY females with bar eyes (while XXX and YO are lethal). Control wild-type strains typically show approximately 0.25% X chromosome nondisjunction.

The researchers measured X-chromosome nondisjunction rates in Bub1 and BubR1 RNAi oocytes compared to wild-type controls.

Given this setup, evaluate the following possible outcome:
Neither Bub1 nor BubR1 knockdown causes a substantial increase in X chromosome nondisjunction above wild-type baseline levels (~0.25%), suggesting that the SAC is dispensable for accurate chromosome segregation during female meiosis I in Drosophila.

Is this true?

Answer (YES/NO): YES